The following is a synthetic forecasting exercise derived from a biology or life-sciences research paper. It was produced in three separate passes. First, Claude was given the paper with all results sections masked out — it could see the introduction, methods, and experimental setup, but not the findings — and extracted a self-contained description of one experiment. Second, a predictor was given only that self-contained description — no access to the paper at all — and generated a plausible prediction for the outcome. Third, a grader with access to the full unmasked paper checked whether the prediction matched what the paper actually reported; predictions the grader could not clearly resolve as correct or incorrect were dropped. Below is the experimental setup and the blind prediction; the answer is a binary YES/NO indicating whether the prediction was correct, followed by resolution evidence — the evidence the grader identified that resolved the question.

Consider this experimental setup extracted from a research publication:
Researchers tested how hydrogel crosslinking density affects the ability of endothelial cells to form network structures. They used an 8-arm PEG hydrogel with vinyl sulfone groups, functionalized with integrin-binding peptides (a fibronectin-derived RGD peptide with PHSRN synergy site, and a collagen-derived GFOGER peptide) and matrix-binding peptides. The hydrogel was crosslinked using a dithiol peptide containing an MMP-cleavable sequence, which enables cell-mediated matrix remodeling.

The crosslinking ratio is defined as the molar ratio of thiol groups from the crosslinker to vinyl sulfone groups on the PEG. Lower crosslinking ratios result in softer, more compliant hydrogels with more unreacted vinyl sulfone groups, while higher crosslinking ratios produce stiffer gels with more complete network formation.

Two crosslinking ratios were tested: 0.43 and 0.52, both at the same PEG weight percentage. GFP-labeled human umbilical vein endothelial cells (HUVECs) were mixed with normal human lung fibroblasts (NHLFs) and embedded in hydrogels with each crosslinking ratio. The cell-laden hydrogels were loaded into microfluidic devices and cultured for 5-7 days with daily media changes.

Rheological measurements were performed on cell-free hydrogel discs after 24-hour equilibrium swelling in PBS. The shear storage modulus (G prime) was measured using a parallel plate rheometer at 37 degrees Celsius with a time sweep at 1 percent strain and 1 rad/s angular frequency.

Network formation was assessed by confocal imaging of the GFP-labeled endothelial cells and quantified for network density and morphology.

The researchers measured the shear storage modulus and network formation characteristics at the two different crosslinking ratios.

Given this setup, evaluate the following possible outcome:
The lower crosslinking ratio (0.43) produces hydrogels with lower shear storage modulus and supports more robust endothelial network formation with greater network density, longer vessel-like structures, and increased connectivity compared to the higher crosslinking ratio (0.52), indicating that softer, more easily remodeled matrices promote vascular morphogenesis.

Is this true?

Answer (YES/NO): NO